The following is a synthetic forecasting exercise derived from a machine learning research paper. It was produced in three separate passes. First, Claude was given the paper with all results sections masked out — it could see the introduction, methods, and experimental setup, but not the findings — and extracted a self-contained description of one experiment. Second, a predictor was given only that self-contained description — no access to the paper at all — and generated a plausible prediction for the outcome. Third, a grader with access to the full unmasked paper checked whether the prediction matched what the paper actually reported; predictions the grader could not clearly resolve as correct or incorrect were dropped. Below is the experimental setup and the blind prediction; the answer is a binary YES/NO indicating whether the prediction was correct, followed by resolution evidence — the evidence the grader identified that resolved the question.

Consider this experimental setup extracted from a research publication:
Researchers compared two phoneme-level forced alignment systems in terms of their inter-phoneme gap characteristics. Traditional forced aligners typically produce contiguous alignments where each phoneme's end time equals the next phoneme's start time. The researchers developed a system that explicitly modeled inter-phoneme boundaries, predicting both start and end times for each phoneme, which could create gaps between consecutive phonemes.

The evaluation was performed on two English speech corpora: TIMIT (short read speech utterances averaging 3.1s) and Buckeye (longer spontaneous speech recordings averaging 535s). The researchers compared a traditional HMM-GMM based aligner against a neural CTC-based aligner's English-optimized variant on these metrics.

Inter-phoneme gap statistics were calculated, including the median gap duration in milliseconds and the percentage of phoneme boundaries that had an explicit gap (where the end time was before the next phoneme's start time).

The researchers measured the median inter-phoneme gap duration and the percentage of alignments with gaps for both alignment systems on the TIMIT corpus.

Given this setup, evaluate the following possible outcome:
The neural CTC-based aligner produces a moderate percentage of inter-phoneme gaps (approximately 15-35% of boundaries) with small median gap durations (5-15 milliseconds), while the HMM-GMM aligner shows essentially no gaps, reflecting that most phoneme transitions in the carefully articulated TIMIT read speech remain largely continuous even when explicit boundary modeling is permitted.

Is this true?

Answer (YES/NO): NO